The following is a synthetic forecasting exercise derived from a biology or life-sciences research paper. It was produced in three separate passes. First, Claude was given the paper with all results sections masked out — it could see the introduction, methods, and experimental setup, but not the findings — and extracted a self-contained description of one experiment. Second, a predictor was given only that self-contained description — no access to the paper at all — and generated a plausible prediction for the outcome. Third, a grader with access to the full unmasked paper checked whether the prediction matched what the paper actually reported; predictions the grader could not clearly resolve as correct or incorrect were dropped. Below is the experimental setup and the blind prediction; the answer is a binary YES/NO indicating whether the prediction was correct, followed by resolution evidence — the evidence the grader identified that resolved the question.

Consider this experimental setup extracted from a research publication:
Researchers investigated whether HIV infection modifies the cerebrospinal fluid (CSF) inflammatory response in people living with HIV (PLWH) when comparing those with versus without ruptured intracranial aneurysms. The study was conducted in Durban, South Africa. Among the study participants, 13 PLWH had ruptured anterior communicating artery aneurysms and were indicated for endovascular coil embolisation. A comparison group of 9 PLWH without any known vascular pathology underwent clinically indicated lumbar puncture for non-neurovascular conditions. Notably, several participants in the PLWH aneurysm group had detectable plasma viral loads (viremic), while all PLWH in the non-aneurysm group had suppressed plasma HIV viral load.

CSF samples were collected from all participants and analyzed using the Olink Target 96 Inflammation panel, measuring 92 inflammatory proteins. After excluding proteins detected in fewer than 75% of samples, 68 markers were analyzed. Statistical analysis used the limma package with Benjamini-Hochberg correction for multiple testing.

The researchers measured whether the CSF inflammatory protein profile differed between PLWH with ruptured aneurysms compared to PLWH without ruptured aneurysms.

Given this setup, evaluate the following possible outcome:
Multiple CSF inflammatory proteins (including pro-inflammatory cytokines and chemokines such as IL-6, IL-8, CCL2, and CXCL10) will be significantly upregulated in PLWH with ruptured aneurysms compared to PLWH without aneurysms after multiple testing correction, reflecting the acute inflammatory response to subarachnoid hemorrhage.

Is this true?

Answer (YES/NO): YES